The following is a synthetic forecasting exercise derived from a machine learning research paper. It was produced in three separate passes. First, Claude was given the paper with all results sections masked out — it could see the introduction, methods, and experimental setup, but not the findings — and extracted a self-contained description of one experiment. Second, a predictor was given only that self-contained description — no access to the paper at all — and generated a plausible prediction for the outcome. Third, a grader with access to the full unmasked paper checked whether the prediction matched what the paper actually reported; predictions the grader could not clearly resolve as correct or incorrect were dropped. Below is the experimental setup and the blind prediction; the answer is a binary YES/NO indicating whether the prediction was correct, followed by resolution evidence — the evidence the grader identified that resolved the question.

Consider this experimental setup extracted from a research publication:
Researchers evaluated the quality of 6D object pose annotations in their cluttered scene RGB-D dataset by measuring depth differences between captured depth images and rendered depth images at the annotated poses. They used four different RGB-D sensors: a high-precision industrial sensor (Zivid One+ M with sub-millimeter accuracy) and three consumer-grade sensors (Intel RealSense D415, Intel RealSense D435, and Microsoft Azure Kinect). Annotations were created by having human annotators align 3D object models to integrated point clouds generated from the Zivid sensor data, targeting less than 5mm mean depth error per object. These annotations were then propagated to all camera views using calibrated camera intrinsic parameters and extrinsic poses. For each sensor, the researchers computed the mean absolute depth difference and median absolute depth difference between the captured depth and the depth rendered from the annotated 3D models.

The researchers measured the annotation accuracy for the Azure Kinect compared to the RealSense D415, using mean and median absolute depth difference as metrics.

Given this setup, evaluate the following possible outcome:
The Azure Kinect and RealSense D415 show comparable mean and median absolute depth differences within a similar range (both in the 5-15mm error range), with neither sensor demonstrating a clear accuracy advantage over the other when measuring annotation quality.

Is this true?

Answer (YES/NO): NO